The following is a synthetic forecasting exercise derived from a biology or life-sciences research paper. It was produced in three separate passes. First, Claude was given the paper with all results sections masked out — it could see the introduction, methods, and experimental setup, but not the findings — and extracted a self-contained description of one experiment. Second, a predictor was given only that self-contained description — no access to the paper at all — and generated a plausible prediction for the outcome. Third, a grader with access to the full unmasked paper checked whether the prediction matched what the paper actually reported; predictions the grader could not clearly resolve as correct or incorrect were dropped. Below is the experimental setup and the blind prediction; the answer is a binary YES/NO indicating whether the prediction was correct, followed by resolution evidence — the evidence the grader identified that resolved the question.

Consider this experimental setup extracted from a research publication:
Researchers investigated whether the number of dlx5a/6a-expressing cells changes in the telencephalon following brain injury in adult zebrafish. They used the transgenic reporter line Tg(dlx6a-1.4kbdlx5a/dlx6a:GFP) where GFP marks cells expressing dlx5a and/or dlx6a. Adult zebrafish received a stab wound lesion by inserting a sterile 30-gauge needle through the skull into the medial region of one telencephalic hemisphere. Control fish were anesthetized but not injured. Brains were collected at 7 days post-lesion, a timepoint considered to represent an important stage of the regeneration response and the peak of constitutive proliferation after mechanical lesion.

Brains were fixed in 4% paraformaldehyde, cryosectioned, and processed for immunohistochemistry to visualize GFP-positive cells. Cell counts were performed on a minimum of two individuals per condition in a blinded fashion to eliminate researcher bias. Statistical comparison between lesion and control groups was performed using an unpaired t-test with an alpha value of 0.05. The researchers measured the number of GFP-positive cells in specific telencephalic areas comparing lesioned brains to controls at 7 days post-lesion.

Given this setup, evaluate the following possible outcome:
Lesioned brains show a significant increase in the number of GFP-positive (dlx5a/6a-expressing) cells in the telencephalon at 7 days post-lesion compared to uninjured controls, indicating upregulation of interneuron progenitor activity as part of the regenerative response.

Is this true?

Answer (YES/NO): YES